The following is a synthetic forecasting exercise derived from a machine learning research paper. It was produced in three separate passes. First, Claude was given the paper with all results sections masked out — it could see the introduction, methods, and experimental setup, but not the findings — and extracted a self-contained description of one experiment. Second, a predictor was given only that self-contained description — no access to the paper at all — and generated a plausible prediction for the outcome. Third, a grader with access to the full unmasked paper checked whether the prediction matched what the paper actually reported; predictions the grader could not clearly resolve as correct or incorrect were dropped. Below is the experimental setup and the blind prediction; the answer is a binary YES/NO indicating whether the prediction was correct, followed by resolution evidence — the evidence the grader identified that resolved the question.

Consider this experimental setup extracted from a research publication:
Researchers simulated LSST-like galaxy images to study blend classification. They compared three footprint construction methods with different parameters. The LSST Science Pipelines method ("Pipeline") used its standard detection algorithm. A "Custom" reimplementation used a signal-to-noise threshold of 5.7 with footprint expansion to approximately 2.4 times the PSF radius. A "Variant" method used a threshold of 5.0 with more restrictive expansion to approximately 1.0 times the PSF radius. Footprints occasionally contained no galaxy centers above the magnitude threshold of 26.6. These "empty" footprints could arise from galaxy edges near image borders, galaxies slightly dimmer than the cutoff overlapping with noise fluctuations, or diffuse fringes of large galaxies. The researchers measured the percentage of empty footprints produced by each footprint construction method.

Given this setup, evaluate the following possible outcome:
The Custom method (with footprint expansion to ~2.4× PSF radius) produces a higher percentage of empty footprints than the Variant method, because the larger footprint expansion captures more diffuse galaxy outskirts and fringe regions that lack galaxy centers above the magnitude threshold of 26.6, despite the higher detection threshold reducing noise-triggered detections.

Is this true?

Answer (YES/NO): NO